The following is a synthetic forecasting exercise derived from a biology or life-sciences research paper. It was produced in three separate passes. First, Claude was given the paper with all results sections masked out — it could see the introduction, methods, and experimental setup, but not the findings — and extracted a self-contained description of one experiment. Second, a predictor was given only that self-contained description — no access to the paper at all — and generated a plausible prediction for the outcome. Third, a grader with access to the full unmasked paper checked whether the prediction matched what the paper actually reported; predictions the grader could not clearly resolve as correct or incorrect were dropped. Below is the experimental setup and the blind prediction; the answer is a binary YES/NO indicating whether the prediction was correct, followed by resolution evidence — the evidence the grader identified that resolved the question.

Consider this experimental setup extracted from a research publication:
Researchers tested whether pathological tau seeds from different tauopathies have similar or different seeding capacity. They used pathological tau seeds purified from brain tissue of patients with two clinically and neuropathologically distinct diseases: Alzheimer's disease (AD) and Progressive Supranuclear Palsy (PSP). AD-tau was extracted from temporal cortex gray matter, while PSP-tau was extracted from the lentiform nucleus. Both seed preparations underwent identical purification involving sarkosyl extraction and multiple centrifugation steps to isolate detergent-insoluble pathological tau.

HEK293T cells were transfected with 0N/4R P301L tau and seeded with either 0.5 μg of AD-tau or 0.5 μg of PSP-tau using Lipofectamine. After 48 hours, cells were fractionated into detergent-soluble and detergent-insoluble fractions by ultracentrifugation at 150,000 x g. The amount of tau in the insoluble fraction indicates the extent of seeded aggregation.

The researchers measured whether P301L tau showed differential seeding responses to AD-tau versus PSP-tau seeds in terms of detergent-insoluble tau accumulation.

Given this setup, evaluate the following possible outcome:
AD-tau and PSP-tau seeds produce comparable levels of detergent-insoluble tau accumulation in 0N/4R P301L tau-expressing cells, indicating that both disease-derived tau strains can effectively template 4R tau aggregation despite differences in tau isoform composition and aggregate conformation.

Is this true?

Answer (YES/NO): YES